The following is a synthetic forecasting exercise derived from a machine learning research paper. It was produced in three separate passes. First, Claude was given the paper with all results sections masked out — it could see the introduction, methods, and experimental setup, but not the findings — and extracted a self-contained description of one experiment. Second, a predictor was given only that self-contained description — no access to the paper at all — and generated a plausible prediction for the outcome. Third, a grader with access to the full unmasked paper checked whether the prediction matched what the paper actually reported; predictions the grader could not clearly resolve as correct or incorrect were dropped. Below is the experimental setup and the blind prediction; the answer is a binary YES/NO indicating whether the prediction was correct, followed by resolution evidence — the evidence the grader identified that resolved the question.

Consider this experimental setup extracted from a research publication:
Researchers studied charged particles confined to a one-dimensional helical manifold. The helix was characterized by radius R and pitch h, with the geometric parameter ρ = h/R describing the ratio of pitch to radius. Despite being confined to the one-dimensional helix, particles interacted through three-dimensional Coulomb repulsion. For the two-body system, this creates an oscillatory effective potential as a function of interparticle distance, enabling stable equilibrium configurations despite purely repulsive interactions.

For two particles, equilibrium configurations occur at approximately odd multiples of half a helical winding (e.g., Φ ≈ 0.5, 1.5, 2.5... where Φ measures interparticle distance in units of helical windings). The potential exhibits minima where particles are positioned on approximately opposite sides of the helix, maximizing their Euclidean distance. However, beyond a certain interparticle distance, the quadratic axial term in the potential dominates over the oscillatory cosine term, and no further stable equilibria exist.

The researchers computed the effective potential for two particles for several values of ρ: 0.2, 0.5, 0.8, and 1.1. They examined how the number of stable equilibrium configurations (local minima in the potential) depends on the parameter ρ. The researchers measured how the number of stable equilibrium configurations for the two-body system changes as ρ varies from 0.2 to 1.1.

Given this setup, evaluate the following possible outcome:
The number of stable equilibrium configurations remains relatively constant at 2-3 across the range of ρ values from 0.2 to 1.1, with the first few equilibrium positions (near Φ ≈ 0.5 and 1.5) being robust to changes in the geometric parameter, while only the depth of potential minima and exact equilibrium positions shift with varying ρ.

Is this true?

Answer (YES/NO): NO